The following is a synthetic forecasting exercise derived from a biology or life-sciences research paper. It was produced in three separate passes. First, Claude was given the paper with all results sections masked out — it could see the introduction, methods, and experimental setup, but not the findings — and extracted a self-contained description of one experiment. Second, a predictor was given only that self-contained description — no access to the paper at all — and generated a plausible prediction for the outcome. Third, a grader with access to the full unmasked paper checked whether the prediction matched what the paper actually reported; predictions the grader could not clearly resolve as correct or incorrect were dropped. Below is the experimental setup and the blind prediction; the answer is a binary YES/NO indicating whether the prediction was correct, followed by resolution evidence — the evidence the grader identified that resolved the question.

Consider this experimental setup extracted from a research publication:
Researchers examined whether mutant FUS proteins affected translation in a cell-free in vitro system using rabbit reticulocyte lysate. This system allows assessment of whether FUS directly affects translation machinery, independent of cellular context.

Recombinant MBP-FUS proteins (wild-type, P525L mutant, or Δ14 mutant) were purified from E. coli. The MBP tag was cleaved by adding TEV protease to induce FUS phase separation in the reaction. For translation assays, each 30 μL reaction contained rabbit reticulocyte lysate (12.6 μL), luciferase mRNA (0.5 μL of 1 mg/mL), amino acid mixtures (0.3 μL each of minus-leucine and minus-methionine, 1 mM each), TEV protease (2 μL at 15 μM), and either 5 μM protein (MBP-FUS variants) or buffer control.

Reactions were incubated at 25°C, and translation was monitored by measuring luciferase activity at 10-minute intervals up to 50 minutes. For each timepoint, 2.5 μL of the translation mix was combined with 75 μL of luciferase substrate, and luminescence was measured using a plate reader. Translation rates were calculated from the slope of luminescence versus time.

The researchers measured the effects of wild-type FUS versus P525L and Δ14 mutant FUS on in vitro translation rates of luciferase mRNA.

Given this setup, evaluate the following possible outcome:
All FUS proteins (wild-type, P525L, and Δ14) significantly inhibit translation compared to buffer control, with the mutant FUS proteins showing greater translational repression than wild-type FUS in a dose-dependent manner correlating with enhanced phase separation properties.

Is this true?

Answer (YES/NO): NO